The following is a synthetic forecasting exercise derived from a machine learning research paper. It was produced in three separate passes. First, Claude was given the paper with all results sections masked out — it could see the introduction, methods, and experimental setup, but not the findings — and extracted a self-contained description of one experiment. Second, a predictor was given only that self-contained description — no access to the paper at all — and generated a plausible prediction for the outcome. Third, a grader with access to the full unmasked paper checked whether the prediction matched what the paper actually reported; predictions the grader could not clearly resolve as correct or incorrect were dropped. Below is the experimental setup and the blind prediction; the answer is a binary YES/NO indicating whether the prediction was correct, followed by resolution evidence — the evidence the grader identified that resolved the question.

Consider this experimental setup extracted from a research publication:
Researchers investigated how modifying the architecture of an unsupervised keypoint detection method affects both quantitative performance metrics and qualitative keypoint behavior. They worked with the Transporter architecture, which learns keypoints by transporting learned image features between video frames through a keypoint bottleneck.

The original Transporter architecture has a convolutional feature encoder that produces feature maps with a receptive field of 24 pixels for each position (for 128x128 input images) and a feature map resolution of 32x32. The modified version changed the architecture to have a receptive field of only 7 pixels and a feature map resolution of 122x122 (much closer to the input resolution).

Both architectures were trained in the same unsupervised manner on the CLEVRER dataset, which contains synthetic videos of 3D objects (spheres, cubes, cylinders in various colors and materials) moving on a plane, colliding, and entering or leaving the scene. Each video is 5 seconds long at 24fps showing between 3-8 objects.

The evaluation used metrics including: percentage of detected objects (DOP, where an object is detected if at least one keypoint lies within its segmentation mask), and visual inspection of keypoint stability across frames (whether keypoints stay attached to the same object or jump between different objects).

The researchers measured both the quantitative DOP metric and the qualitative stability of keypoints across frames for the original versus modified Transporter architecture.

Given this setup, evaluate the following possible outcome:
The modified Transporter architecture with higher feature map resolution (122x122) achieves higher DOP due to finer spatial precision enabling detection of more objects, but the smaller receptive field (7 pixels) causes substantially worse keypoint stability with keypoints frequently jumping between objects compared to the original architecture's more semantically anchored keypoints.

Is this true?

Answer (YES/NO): YES